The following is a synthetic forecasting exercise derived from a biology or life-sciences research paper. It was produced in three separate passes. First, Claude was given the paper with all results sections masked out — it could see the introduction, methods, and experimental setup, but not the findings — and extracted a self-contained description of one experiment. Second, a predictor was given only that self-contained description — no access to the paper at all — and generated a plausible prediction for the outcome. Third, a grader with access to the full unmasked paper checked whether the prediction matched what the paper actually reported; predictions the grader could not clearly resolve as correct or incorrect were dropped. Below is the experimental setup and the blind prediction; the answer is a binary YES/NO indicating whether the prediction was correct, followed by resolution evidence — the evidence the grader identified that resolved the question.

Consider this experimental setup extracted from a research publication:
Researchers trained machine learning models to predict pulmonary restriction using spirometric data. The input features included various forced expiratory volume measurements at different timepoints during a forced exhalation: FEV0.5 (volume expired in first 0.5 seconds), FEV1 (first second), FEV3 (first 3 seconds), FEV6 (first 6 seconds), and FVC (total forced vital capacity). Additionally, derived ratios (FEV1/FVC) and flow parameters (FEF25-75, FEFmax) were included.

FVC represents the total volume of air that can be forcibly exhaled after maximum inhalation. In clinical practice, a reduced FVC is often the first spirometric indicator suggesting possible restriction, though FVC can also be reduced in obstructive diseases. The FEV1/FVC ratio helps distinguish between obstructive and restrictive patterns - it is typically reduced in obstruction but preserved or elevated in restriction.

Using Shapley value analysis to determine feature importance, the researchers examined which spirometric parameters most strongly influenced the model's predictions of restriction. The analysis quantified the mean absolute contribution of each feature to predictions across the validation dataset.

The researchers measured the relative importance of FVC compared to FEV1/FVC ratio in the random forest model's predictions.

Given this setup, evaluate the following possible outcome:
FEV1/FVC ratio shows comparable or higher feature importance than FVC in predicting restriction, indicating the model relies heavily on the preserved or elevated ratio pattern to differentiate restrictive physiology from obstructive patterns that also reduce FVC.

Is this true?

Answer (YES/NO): NO